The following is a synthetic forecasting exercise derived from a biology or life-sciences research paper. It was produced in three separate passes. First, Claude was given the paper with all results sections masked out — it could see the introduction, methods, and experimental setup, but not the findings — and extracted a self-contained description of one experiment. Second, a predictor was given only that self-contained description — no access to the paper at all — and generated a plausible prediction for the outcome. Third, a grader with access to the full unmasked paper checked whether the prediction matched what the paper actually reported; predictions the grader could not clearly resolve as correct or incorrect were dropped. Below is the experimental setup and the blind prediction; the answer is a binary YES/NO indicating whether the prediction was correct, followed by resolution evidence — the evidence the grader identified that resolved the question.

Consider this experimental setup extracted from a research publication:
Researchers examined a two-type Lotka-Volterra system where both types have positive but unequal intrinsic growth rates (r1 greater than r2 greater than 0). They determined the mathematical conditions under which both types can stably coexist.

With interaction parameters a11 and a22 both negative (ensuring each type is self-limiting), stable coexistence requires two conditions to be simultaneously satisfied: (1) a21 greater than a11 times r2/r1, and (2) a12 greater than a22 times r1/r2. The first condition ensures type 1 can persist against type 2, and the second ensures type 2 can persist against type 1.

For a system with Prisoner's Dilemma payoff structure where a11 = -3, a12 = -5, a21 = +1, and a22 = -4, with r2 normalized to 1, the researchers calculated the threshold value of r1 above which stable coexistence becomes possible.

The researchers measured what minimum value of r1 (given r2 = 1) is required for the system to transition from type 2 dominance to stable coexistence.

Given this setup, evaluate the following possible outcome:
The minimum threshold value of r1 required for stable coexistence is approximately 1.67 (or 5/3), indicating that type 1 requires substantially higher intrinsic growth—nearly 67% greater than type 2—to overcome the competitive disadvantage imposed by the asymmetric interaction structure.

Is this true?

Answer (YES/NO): NO